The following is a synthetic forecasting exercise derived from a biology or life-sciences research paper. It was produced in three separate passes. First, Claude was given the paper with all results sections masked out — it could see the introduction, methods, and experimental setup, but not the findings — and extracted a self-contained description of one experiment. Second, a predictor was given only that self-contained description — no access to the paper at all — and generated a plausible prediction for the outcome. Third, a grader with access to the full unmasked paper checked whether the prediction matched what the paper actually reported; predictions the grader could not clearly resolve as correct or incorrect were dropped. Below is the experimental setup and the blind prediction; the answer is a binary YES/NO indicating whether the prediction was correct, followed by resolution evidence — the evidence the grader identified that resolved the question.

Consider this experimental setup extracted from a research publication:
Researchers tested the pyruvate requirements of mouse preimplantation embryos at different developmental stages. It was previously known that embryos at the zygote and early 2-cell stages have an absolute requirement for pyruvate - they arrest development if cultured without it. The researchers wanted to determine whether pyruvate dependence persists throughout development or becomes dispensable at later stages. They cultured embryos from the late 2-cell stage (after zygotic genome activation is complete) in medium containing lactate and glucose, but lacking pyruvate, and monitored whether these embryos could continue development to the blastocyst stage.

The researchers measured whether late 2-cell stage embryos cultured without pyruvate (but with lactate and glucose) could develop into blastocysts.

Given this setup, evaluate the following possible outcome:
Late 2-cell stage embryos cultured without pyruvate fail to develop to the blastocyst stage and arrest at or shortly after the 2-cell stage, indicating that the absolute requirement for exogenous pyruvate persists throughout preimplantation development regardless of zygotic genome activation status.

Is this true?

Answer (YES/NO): NO